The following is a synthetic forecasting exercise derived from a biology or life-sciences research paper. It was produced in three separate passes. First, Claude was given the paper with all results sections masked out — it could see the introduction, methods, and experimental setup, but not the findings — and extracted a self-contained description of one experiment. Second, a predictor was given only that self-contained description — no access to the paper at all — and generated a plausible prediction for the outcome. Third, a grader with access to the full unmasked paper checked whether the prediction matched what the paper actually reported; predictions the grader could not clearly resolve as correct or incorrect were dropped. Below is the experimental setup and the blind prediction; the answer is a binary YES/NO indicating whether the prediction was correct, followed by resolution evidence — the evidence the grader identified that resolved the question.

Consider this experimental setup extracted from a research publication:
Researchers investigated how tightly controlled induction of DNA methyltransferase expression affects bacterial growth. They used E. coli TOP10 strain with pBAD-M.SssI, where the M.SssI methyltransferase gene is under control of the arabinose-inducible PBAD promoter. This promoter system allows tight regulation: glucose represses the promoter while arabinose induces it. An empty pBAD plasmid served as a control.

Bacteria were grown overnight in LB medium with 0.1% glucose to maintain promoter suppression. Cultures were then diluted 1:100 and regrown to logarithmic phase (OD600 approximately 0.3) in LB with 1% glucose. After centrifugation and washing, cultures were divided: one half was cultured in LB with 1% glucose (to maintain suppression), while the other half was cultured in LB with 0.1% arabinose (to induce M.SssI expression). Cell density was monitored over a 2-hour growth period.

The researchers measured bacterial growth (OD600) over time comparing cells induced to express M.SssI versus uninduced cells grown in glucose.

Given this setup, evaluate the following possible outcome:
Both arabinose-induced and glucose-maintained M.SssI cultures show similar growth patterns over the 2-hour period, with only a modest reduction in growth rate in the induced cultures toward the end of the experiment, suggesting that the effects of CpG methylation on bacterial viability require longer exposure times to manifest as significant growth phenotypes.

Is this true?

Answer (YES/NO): NO